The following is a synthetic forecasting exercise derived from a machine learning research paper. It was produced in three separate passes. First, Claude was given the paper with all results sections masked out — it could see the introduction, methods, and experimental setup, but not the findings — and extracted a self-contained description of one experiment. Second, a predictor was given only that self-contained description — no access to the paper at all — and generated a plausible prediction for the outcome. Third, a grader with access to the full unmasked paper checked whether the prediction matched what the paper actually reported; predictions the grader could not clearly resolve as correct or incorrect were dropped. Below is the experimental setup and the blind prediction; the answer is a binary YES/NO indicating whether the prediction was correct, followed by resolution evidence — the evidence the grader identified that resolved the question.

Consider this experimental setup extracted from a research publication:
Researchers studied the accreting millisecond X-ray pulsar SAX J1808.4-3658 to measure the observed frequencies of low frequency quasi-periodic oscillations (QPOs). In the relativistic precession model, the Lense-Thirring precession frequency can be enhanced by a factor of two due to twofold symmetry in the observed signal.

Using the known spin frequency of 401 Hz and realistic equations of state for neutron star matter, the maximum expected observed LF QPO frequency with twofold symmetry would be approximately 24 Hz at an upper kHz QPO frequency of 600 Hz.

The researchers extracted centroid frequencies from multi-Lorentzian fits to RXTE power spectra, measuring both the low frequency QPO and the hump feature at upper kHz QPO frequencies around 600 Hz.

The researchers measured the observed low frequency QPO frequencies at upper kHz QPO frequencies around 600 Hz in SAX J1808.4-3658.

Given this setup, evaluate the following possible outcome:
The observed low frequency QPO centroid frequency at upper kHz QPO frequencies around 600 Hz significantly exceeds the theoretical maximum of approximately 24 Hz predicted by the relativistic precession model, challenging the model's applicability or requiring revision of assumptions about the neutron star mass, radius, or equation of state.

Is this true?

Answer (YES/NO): YES